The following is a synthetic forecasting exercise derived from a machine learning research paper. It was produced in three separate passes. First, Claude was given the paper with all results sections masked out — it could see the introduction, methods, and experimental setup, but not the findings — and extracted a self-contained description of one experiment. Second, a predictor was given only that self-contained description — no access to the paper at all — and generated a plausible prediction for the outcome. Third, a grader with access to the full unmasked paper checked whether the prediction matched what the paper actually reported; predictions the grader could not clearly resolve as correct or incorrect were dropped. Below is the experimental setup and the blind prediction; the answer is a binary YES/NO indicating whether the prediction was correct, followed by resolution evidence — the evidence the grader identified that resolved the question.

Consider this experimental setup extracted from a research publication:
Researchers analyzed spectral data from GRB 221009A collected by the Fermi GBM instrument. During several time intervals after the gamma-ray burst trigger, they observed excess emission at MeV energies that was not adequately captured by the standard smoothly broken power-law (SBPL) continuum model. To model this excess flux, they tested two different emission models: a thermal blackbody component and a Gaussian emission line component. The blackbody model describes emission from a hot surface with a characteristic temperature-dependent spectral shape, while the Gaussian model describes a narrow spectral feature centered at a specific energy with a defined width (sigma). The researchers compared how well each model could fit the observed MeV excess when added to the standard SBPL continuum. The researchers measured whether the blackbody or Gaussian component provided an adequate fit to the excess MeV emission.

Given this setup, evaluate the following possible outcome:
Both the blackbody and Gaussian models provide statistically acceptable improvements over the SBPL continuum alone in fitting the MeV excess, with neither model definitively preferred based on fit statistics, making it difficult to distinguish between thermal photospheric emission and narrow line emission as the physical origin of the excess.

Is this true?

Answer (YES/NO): NO